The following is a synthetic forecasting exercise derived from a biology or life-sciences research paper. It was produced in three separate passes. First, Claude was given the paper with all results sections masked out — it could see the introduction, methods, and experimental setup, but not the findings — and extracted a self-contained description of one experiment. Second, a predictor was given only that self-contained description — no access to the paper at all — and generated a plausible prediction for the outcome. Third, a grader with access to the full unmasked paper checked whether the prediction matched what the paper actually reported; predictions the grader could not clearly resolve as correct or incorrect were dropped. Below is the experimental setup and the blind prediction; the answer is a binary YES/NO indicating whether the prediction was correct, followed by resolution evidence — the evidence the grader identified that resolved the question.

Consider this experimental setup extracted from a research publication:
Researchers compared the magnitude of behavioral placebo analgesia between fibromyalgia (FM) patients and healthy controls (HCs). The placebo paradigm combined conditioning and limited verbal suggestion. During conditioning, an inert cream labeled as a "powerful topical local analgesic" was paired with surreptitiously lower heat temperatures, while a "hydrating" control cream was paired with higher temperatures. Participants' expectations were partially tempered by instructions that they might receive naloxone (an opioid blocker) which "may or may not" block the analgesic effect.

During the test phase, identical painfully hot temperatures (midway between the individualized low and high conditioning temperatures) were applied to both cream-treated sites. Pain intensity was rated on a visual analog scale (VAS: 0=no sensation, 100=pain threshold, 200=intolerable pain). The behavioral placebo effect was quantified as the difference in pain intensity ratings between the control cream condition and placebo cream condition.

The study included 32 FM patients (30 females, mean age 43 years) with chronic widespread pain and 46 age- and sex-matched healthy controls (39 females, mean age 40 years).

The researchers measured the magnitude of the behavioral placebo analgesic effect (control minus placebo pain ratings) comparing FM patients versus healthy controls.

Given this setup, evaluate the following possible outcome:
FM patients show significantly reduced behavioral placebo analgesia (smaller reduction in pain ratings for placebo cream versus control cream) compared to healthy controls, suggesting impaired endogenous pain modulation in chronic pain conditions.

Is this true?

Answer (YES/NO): NO